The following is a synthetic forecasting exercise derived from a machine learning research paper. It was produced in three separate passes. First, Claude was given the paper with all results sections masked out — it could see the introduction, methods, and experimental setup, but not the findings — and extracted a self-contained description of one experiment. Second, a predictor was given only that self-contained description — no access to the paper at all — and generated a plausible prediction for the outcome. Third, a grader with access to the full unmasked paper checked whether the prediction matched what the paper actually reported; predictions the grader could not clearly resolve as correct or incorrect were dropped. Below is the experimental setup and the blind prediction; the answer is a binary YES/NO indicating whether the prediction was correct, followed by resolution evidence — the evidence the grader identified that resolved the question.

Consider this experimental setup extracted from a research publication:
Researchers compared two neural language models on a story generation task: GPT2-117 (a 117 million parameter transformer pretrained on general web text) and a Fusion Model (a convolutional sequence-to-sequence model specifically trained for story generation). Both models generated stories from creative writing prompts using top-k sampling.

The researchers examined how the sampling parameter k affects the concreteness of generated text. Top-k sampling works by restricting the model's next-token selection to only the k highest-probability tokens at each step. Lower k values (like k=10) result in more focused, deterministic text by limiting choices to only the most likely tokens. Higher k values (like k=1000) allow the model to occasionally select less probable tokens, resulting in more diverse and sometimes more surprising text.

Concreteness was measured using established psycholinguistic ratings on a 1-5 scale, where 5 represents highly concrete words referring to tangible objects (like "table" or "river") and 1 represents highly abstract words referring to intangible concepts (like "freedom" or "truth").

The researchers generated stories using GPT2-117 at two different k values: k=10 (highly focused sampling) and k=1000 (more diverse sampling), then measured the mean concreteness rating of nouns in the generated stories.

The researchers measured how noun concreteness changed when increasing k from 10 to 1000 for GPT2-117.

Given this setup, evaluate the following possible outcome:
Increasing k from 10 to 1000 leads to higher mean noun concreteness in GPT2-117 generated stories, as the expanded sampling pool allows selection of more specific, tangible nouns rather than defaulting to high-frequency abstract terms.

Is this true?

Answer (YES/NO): NO